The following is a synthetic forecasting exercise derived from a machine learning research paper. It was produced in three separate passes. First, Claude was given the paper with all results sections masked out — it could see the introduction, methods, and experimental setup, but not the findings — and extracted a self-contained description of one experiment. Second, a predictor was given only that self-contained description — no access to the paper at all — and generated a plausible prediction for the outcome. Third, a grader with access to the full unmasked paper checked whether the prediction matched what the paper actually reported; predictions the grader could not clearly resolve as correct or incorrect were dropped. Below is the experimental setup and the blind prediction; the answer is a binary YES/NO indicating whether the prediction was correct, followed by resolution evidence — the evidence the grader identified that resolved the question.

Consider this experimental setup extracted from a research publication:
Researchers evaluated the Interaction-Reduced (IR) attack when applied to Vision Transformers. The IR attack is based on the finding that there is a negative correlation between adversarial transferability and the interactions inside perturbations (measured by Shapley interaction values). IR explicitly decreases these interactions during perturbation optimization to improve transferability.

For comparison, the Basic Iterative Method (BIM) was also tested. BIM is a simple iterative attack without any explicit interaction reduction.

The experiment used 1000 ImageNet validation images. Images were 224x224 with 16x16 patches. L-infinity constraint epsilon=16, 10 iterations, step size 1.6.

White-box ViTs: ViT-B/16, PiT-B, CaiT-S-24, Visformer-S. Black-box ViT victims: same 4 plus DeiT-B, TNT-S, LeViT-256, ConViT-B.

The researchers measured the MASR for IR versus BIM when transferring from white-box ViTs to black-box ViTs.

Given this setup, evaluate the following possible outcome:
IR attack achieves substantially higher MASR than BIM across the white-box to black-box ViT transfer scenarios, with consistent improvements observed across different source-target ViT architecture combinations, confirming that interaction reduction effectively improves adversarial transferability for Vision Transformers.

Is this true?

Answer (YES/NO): NO